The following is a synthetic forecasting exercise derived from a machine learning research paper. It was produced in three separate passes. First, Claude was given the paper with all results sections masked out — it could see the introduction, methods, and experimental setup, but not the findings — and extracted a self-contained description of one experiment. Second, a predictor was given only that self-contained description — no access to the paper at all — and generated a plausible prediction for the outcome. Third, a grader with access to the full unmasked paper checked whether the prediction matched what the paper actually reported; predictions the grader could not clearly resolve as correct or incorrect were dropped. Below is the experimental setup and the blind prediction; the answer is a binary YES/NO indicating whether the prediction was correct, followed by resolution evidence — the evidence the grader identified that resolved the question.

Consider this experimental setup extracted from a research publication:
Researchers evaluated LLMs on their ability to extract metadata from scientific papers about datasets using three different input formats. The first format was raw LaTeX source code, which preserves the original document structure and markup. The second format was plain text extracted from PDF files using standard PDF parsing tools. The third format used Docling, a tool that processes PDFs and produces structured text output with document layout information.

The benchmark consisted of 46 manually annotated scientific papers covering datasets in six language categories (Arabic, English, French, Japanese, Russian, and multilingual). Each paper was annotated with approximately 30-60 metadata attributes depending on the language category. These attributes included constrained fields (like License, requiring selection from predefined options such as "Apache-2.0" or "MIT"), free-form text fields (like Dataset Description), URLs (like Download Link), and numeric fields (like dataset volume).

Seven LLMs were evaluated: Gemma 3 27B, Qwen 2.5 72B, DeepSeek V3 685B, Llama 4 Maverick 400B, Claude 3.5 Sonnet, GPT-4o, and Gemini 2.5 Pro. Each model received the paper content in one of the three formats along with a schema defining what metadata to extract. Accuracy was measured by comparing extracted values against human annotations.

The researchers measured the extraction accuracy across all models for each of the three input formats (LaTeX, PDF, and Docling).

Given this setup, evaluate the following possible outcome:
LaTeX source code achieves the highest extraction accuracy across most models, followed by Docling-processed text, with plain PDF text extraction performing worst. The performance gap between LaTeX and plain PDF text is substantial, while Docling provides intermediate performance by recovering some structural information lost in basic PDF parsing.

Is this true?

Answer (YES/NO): NO